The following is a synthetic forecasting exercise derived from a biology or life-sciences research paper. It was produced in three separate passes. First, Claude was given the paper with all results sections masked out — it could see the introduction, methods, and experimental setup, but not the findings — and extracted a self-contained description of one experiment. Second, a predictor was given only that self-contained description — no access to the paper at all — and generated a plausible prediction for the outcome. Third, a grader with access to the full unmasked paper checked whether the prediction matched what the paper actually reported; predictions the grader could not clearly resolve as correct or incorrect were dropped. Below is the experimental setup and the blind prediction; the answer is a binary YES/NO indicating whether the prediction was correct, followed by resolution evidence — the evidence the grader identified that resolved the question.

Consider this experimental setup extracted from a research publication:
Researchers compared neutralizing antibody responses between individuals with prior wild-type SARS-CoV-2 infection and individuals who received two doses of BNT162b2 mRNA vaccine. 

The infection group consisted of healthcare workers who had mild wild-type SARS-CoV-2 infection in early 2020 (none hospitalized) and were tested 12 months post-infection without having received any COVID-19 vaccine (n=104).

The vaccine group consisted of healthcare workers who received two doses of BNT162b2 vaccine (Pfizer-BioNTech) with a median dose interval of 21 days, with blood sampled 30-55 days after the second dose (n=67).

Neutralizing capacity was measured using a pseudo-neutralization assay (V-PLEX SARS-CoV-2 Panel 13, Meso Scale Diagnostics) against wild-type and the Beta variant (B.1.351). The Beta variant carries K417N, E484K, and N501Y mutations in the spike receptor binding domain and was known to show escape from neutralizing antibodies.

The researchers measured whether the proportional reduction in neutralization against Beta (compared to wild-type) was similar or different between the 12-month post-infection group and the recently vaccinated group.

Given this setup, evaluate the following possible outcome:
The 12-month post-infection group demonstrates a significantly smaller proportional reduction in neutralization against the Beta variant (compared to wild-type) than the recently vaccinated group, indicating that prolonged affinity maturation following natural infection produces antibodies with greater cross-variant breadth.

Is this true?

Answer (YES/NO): NO